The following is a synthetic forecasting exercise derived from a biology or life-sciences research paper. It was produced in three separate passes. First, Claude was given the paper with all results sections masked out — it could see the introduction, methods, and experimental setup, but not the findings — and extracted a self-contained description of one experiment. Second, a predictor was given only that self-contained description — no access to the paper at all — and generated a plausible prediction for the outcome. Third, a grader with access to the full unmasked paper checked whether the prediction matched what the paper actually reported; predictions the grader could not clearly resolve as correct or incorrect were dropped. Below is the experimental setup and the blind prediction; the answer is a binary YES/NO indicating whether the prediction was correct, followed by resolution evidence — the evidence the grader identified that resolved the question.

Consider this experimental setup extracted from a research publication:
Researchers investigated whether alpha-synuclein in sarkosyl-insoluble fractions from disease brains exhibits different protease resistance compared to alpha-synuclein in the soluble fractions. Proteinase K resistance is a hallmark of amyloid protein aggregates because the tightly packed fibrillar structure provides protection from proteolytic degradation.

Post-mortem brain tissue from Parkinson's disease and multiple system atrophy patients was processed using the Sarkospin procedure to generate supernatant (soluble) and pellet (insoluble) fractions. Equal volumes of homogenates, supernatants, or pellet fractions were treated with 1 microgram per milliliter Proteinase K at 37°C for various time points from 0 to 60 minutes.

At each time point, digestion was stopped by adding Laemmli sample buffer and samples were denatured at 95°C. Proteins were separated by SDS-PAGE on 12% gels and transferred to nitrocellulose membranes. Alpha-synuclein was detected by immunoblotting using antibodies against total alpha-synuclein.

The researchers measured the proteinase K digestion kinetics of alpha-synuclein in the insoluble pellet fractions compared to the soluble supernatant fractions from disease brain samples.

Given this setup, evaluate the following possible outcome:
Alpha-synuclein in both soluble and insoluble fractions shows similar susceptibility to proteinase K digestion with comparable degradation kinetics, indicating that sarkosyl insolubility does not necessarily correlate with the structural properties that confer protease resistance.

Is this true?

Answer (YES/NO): NO